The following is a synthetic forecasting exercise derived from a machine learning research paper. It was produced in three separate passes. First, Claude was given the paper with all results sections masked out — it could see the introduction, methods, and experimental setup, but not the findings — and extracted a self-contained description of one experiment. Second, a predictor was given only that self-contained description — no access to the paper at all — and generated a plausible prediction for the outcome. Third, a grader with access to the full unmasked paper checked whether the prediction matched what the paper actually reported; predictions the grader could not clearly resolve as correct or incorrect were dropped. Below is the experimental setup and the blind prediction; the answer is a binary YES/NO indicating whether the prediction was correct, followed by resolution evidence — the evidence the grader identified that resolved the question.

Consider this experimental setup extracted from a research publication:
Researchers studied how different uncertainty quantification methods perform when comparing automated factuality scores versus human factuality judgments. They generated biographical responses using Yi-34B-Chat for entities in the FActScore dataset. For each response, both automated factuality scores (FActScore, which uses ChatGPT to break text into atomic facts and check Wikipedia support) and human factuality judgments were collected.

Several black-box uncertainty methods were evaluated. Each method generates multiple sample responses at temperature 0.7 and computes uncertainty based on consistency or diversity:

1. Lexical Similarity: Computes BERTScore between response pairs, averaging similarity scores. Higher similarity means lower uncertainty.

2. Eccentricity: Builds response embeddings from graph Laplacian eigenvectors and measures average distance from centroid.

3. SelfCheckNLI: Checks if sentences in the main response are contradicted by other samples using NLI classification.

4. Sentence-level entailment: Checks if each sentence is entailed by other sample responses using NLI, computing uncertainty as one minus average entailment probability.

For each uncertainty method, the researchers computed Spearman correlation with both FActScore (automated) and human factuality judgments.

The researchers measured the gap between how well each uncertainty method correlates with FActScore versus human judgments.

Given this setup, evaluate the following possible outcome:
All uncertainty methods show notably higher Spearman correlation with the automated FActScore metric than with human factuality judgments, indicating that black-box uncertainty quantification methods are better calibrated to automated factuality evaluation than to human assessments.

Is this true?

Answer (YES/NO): NO